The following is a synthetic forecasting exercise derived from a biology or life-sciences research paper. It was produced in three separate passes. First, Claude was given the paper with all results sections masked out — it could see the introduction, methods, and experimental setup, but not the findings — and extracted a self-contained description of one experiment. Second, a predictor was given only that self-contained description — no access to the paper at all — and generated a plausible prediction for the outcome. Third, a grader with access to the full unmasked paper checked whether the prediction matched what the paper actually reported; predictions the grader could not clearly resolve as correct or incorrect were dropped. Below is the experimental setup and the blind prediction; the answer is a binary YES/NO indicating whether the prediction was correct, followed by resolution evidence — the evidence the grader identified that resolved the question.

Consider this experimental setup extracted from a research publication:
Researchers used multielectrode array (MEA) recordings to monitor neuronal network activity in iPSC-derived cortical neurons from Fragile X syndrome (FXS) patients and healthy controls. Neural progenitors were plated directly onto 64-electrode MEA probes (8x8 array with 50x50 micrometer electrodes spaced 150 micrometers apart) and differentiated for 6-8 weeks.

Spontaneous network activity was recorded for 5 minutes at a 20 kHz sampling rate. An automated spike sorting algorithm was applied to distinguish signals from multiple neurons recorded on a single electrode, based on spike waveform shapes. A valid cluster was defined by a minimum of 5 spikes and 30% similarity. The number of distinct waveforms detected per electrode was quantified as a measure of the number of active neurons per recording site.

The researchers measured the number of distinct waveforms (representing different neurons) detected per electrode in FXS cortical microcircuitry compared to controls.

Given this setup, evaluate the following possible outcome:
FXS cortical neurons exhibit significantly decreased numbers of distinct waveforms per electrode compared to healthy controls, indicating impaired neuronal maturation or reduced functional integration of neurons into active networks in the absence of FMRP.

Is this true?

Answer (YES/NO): NO